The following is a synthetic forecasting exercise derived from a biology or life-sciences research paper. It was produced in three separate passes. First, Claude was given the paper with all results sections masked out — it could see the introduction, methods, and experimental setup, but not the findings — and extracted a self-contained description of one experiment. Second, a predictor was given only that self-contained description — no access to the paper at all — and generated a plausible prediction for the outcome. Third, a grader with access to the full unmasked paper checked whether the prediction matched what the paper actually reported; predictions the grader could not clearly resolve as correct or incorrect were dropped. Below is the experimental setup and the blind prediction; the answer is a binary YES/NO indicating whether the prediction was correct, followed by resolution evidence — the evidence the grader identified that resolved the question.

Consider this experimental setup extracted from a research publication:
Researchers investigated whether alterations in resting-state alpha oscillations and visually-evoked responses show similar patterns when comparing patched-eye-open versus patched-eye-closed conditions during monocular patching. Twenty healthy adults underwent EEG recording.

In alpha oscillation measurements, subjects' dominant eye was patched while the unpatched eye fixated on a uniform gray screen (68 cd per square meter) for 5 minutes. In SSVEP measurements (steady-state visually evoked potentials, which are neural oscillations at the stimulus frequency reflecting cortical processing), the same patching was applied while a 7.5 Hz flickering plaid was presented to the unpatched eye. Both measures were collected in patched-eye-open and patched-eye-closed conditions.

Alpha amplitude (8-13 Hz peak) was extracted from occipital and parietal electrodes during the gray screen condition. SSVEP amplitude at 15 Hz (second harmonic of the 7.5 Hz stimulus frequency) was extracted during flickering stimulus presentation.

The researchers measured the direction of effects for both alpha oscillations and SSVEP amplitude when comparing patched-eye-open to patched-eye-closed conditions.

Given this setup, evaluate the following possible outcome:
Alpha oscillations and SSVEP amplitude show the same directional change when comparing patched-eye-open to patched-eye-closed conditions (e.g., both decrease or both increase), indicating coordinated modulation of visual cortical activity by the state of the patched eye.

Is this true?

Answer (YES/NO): NO